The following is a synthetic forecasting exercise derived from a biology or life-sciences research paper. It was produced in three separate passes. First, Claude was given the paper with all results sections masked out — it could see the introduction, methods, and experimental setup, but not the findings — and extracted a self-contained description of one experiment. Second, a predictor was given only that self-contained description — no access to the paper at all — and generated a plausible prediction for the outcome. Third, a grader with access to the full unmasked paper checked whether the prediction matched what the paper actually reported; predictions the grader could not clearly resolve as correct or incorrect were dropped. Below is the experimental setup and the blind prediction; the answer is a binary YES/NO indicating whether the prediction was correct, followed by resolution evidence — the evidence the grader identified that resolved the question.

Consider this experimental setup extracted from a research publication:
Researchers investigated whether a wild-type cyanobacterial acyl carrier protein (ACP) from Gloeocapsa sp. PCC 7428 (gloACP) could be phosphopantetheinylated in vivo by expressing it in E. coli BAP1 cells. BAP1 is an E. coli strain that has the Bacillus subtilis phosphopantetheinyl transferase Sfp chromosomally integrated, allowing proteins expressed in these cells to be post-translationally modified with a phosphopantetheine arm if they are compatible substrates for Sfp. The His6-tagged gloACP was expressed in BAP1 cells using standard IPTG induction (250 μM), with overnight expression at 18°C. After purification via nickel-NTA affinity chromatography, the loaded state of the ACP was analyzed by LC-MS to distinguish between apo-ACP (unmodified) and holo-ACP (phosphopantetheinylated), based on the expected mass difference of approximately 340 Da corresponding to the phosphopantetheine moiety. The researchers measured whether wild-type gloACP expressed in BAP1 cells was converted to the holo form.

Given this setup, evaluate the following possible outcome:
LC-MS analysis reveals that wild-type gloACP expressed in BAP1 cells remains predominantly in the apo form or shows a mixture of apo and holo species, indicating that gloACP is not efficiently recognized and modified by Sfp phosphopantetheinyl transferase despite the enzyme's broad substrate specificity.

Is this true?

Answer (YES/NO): YES